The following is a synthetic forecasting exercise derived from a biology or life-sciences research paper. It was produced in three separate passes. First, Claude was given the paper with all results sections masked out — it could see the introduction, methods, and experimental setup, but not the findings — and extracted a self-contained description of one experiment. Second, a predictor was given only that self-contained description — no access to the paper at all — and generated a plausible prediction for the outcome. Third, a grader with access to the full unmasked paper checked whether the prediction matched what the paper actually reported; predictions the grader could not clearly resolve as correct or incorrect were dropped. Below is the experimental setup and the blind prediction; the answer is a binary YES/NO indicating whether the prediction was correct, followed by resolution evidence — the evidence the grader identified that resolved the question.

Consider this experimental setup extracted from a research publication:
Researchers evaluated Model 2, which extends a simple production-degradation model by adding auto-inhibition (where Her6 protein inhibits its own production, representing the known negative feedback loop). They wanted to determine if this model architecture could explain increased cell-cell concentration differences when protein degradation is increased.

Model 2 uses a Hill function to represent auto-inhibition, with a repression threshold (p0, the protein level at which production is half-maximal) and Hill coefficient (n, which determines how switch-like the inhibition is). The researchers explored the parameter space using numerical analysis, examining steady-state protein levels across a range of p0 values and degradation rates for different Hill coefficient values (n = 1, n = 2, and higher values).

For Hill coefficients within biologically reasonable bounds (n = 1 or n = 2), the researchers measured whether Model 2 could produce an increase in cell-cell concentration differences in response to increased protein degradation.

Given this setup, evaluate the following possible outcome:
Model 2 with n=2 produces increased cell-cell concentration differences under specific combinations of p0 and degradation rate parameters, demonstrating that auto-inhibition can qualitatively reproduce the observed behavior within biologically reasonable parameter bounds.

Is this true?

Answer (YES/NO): NO